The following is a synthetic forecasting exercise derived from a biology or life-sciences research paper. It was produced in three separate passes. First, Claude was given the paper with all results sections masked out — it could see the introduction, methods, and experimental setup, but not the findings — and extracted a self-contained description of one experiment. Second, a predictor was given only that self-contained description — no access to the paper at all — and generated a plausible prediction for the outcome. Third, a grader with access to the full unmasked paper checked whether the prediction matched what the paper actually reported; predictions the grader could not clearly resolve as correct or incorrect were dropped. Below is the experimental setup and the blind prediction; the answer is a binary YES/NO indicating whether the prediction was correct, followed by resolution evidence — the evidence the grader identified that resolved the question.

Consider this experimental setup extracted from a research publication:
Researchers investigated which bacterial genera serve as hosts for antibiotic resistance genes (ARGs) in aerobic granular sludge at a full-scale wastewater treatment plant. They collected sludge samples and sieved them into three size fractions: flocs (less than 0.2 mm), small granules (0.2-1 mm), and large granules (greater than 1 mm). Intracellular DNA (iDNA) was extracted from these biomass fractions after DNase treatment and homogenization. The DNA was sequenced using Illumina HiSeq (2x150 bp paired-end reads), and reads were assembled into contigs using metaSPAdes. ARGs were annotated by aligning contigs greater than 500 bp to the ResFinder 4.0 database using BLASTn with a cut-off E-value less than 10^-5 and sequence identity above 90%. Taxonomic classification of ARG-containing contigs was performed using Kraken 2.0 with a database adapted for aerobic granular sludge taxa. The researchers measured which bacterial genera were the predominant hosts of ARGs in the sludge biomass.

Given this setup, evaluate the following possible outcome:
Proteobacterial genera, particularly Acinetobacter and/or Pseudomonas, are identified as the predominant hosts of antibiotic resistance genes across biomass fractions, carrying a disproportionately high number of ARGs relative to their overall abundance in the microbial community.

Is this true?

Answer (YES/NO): NO